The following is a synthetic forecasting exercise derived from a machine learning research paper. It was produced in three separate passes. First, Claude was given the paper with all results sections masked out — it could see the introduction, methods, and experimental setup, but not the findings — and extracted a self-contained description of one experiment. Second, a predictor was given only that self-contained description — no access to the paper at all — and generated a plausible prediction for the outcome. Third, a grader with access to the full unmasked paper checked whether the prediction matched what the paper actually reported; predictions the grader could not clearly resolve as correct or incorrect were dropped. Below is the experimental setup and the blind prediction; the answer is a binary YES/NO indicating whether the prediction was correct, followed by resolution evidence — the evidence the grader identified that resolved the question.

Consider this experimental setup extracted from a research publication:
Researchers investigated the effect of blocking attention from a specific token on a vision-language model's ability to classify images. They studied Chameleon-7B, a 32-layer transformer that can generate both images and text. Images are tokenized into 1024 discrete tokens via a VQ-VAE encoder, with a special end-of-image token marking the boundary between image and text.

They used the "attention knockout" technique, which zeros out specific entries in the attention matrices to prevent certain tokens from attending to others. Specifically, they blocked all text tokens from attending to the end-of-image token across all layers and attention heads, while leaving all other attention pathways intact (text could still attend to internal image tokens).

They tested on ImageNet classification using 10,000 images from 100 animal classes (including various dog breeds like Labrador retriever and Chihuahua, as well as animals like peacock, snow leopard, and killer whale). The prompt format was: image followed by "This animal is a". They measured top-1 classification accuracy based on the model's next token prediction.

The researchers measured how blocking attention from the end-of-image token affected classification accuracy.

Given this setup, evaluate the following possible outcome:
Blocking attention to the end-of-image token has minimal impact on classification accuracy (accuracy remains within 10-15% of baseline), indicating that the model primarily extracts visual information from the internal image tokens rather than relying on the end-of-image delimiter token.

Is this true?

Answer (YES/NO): NO